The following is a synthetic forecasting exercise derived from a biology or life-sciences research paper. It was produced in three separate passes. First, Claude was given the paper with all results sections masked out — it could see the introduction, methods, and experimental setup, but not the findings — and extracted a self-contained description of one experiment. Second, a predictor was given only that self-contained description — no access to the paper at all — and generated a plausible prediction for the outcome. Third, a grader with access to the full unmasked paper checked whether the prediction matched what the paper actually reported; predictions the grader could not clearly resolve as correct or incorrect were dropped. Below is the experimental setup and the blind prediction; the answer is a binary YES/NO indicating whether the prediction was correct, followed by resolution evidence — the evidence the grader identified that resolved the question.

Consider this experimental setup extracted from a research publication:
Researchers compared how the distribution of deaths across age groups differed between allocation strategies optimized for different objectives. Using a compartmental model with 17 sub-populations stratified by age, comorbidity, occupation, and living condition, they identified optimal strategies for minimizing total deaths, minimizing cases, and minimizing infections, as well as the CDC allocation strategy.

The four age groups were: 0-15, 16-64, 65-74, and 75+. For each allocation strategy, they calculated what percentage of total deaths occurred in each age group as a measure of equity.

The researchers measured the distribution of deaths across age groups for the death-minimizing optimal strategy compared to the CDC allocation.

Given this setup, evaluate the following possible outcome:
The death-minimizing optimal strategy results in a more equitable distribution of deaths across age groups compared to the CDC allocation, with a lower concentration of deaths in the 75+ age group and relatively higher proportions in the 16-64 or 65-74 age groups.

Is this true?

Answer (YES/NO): YES